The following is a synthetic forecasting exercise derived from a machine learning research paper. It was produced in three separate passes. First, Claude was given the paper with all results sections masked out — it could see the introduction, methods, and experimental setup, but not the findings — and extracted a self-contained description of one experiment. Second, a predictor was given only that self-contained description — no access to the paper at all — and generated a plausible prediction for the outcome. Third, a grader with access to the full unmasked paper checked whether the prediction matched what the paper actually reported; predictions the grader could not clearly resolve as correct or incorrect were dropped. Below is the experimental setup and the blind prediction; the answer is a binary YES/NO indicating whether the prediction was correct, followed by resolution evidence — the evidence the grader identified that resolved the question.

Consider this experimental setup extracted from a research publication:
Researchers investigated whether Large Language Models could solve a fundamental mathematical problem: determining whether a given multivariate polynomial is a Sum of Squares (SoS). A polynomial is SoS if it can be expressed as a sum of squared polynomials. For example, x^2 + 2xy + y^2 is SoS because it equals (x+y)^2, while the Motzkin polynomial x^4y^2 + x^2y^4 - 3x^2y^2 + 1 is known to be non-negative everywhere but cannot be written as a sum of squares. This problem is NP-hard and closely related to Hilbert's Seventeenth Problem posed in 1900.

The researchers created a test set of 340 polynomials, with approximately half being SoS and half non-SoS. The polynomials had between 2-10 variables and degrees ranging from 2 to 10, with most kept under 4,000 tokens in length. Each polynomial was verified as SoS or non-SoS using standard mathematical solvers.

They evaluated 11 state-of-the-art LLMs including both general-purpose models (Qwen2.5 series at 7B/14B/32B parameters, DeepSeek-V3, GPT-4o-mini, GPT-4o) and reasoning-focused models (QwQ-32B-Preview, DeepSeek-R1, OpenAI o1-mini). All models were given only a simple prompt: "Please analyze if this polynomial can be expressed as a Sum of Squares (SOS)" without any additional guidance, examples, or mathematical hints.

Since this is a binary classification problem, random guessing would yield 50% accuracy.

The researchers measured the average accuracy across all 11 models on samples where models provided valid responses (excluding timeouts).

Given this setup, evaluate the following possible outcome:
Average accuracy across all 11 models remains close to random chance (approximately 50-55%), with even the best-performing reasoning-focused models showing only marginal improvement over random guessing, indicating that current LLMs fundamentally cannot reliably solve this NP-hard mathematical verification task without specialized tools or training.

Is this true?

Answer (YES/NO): NO